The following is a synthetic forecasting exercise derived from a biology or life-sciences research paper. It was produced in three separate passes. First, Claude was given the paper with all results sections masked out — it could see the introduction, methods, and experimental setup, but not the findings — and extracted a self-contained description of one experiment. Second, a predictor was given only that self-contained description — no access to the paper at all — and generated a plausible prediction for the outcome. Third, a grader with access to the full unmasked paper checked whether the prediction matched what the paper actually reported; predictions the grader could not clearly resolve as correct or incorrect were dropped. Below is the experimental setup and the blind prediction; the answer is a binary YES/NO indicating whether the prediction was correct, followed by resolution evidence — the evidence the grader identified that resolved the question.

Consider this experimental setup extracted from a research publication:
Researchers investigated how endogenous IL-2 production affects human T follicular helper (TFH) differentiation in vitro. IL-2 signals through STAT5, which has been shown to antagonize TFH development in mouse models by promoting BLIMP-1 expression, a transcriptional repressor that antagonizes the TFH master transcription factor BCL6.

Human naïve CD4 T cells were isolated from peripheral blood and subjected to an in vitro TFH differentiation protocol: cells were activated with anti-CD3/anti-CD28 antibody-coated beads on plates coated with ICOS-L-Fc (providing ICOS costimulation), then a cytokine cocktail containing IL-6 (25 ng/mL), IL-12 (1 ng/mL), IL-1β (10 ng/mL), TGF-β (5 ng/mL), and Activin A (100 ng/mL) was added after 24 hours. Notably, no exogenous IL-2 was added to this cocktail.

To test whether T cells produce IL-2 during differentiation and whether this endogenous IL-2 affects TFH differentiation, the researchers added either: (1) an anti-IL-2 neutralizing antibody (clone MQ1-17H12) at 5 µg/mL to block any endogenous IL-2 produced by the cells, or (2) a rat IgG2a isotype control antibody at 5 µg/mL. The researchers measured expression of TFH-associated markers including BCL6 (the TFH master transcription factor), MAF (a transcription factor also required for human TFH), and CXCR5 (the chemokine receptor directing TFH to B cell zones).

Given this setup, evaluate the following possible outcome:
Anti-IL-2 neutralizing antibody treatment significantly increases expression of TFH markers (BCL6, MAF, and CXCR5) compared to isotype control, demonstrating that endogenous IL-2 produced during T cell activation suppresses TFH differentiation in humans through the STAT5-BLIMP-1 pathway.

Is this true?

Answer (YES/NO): YES